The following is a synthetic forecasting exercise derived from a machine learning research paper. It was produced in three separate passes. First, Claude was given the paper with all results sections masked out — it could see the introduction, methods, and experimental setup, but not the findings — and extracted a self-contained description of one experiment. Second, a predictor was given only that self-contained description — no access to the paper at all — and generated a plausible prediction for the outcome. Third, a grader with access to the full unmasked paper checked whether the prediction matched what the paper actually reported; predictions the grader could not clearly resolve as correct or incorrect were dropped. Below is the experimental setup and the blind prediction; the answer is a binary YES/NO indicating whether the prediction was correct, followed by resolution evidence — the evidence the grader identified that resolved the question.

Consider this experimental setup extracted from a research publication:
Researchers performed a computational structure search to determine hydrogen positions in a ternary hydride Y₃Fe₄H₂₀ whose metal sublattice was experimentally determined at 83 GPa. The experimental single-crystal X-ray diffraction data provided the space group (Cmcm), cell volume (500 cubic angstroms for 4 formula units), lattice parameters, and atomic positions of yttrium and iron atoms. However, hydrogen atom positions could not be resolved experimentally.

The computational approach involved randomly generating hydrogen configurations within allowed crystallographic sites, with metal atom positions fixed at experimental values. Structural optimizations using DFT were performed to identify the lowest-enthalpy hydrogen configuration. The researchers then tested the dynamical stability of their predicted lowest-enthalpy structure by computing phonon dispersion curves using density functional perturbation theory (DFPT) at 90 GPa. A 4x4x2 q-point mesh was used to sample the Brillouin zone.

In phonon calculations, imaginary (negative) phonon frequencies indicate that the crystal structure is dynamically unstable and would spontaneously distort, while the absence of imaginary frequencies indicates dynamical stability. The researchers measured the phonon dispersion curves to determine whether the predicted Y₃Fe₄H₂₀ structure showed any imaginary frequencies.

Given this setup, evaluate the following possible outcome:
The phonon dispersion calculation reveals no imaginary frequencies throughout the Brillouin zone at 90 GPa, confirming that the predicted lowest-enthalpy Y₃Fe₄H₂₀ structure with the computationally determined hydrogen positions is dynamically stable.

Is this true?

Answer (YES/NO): YES